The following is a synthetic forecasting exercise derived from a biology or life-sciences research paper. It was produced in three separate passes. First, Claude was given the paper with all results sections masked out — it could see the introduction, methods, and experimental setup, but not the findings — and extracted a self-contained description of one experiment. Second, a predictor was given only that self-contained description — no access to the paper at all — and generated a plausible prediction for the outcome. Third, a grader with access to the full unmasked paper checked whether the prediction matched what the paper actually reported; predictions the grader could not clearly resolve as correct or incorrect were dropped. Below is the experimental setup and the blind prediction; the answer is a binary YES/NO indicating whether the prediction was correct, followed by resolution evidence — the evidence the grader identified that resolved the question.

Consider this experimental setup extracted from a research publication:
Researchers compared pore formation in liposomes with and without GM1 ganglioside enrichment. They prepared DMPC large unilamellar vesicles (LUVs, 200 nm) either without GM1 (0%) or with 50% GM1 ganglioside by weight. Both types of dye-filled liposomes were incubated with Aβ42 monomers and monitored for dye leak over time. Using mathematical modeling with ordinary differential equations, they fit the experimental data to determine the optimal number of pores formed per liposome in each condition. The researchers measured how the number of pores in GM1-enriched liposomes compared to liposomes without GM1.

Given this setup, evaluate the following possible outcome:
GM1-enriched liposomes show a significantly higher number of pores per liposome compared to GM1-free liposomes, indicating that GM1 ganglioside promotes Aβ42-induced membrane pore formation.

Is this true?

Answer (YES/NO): YES